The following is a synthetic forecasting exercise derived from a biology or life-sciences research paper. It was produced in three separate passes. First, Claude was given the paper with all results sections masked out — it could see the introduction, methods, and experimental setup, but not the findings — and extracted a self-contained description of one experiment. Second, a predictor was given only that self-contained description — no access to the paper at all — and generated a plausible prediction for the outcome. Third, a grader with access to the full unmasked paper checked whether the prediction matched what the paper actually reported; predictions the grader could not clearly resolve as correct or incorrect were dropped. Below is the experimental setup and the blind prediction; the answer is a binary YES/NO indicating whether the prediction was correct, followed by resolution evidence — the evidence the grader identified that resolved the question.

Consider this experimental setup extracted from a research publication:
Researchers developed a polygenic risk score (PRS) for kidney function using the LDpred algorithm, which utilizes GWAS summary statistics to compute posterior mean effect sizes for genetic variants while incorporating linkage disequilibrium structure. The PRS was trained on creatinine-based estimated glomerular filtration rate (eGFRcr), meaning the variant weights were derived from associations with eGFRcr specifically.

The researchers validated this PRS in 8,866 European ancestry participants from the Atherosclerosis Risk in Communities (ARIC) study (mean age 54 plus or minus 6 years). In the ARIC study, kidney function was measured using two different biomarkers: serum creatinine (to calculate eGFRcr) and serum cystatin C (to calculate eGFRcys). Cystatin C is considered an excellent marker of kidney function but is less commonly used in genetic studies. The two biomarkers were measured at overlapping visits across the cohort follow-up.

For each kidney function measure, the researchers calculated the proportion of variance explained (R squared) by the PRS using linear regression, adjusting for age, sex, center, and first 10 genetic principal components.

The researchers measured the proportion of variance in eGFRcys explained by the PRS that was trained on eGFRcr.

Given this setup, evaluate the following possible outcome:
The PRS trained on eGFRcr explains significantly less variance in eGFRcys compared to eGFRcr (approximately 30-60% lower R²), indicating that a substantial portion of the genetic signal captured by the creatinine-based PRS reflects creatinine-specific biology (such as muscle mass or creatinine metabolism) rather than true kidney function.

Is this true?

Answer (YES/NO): YES